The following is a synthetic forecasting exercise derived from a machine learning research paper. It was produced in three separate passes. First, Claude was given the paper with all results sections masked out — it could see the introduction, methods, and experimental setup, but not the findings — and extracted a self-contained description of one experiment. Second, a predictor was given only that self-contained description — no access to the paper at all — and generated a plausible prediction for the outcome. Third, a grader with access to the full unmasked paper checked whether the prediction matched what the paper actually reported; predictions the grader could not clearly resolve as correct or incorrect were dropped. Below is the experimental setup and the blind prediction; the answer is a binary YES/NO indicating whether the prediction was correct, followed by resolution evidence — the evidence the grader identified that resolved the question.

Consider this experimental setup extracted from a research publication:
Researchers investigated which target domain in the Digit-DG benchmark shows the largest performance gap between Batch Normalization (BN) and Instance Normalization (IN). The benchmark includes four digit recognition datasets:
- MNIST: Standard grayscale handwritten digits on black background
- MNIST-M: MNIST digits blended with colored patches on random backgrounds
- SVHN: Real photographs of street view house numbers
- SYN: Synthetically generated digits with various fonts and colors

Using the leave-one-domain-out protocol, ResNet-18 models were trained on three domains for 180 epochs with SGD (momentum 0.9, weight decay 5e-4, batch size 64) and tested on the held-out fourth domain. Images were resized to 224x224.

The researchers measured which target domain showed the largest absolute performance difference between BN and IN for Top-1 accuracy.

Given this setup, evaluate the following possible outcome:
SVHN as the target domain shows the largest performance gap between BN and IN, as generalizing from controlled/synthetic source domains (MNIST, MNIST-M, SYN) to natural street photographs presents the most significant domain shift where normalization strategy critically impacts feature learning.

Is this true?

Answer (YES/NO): NO